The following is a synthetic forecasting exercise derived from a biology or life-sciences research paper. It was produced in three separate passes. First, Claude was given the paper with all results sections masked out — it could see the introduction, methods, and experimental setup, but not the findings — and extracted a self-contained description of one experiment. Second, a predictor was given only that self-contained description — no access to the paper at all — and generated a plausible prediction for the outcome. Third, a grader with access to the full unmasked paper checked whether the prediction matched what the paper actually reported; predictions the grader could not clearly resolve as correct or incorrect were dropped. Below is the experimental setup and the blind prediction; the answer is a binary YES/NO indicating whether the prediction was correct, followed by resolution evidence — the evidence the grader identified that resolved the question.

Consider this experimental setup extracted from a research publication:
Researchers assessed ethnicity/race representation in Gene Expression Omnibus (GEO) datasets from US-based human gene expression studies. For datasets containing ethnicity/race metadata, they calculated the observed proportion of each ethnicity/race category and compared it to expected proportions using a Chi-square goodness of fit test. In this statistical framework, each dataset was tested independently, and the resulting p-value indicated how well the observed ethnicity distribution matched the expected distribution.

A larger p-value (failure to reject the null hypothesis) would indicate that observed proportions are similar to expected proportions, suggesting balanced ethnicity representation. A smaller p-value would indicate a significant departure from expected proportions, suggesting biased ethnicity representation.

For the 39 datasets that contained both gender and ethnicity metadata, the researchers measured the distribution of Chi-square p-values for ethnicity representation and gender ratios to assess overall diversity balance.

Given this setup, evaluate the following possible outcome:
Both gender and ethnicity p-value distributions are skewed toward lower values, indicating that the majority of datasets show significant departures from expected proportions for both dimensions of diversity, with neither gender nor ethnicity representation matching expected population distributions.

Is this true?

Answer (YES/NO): NO